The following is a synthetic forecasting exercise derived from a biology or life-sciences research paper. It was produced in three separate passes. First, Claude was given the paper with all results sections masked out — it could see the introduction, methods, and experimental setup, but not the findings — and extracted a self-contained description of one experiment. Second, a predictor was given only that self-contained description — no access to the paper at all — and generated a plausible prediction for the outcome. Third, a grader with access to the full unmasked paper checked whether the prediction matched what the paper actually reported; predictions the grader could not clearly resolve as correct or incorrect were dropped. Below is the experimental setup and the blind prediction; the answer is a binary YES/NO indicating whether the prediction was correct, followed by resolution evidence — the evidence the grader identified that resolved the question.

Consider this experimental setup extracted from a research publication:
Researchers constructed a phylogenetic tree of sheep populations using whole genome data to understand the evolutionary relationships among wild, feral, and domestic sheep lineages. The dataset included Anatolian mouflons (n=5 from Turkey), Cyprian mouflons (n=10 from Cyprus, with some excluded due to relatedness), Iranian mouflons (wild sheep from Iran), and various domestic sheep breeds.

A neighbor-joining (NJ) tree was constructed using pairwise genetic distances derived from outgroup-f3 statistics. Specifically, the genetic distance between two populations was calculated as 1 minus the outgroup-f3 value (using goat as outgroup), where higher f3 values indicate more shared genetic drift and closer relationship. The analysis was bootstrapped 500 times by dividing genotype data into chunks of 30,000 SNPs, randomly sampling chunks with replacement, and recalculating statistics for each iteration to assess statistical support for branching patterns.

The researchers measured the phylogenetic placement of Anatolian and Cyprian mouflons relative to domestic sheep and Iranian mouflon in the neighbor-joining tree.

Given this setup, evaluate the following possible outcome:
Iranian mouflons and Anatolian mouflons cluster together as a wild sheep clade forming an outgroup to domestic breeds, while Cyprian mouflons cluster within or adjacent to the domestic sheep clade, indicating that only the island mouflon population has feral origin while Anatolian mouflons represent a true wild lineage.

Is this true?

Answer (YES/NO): NO